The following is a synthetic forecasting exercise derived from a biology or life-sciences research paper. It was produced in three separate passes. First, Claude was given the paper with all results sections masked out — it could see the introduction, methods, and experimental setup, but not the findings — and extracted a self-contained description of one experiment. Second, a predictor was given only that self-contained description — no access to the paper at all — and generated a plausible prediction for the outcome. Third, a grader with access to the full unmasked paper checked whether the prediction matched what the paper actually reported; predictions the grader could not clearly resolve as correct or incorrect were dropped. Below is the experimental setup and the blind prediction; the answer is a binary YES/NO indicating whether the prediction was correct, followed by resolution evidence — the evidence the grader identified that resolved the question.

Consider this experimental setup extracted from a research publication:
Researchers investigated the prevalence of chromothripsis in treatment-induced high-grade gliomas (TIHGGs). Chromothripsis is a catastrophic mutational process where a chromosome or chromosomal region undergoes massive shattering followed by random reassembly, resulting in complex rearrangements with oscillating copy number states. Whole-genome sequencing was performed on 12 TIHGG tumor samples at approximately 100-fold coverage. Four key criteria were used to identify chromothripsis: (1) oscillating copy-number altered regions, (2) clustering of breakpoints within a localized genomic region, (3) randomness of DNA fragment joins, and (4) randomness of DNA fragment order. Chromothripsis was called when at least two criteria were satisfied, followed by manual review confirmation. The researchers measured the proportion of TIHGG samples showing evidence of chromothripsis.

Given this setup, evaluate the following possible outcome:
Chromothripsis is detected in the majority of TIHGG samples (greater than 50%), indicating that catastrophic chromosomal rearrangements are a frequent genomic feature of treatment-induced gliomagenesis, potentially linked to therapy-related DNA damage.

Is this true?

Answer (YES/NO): YES